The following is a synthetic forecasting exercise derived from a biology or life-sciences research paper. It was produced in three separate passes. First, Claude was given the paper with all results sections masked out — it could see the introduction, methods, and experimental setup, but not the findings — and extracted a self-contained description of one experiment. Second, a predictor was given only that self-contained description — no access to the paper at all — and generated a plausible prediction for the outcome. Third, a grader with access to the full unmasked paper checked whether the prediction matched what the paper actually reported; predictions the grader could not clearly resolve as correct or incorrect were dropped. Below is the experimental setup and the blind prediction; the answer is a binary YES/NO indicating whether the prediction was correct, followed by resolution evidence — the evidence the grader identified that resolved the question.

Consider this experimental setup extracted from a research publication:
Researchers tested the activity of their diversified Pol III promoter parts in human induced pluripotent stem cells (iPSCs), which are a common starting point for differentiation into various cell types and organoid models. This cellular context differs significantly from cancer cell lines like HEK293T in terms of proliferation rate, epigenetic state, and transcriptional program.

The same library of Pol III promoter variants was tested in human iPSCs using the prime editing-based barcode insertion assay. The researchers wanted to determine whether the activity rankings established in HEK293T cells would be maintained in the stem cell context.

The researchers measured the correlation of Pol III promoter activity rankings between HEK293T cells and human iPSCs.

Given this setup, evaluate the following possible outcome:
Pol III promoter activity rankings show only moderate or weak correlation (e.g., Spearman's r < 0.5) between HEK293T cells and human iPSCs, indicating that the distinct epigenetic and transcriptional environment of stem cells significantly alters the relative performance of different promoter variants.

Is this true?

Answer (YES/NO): NO